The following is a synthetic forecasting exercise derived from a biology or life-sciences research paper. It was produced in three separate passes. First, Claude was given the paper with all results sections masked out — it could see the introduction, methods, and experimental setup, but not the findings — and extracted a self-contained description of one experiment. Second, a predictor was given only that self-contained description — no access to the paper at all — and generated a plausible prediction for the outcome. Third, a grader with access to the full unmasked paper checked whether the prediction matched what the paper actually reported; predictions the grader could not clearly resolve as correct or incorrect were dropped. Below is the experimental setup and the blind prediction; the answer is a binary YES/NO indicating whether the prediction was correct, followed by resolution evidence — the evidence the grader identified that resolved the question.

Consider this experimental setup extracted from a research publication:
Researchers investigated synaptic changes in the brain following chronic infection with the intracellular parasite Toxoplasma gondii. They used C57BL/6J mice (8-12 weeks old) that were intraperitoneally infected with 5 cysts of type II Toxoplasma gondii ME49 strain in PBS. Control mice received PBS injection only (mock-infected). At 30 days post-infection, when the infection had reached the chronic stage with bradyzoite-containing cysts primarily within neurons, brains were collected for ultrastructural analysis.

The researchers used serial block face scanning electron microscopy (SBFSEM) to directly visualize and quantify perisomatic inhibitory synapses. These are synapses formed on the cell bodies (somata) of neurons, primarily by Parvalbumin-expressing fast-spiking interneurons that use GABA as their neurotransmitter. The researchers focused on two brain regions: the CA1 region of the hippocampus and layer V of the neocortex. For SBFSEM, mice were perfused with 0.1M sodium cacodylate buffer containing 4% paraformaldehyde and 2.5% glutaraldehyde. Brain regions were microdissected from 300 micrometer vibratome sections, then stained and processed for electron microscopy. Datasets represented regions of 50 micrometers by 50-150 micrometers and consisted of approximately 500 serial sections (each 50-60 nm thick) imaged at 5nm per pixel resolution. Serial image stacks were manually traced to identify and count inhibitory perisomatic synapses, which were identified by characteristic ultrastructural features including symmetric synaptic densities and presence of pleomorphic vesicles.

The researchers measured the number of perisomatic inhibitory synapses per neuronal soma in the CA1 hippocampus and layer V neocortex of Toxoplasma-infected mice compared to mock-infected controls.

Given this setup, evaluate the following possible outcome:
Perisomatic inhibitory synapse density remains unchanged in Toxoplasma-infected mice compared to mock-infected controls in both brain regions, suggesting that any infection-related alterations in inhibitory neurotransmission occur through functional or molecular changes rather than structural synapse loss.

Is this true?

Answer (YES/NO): NO